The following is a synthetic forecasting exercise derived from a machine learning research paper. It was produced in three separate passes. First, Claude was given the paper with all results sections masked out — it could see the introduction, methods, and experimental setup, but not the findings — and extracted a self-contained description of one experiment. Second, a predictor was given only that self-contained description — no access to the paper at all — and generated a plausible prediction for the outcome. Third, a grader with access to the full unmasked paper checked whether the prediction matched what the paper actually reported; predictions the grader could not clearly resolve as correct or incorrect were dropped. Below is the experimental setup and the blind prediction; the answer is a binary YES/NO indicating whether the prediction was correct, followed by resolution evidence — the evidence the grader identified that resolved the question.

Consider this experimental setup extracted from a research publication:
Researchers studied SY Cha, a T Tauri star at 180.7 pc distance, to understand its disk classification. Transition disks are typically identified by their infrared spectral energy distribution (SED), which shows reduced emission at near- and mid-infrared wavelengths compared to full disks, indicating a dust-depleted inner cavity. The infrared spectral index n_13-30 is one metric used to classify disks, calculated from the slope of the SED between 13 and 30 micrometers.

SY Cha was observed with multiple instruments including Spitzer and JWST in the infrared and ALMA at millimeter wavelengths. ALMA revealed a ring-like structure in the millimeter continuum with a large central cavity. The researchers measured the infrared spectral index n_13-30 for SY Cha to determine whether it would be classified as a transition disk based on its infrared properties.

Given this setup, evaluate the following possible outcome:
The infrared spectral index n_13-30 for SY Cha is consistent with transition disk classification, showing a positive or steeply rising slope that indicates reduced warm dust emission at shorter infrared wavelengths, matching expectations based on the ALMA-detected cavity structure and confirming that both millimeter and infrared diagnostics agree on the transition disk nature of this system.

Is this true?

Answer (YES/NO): NO